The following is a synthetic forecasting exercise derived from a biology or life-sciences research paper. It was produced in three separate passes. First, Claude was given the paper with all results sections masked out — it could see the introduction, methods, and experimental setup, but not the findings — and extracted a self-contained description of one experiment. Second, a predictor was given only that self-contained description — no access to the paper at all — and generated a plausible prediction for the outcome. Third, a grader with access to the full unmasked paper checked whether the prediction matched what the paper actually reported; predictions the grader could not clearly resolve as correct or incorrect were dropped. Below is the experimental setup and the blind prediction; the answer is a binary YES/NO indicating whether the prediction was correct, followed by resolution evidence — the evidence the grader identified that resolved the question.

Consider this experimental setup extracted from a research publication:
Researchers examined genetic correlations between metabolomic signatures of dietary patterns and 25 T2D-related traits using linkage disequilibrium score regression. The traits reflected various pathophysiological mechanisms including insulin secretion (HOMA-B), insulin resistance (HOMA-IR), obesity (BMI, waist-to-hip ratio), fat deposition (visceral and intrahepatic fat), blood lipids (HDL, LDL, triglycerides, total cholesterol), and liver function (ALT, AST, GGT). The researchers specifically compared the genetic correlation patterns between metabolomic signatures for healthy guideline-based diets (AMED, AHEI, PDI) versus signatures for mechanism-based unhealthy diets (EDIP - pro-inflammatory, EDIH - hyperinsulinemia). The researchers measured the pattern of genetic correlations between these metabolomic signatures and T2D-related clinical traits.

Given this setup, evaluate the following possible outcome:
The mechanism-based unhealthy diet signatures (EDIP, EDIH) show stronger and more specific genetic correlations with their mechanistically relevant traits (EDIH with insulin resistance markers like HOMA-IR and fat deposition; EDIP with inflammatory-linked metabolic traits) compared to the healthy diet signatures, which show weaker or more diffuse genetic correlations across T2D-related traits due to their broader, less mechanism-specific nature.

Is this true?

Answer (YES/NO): NO